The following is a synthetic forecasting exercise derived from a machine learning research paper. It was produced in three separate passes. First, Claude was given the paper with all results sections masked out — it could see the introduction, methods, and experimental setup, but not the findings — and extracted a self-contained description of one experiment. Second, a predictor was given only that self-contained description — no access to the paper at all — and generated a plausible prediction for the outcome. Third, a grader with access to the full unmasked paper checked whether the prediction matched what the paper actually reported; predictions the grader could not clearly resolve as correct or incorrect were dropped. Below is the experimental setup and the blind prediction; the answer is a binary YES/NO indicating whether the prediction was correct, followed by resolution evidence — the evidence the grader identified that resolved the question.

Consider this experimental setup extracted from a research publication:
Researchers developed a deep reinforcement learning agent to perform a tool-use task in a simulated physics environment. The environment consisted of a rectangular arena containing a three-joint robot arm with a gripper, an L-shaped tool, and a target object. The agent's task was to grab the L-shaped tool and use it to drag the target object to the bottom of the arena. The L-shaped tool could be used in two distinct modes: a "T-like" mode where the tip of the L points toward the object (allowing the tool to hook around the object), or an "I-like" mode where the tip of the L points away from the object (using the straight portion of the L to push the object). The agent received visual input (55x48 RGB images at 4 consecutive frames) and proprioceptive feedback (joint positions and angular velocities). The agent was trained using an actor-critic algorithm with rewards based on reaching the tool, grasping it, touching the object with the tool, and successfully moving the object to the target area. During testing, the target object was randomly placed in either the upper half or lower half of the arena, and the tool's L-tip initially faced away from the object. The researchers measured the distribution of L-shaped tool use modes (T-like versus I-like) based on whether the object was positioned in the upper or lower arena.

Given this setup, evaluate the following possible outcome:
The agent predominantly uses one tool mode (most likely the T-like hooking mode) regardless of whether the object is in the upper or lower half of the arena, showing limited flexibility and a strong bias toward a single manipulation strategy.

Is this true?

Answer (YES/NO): NO